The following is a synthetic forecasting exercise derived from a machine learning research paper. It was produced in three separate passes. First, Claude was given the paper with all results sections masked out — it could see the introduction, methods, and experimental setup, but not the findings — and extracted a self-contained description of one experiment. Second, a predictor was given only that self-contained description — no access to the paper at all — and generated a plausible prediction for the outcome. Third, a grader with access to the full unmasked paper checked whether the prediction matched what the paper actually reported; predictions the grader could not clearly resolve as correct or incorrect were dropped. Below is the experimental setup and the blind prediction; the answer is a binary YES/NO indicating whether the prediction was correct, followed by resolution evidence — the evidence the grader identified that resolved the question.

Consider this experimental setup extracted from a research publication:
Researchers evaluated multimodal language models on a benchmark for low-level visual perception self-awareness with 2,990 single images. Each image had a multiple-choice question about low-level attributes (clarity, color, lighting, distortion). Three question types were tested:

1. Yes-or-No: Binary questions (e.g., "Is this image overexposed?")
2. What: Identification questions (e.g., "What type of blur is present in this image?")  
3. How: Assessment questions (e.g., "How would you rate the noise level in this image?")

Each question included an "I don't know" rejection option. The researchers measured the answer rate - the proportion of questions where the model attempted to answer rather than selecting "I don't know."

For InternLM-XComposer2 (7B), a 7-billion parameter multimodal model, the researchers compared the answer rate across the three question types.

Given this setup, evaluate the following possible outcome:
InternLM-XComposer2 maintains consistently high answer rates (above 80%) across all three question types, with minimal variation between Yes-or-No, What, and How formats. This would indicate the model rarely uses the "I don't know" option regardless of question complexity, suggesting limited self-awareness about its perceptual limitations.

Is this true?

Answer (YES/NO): NO